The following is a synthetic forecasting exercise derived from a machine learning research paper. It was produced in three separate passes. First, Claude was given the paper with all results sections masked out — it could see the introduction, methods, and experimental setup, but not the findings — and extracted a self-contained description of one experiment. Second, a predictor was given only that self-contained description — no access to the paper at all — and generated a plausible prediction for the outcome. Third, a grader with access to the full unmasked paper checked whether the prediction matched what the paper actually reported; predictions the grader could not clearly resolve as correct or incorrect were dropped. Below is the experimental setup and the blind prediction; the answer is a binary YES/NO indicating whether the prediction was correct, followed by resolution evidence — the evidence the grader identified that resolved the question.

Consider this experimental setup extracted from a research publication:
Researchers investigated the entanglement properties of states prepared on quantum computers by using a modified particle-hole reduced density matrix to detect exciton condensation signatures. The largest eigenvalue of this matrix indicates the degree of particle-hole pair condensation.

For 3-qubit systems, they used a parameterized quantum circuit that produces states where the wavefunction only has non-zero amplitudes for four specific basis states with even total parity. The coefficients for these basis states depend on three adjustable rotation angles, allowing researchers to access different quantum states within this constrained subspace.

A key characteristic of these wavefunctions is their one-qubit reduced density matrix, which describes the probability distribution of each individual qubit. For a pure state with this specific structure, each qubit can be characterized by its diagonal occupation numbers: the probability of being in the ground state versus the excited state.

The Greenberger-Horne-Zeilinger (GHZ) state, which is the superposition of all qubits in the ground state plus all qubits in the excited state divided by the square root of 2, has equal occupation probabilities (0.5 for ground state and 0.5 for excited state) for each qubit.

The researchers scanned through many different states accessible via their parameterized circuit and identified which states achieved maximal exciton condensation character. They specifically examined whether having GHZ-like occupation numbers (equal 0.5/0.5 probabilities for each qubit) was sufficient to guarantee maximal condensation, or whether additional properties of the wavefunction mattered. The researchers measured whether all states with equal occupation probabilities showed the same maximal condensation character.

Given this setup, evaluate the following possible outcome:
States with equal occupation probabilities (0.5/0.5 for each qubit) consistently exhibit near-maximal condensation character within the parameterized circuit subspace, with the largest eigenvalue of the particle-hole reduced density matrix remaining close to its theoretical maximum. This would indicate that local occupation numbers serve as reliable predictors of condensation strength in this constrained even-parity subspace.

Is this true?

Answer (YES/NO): YES